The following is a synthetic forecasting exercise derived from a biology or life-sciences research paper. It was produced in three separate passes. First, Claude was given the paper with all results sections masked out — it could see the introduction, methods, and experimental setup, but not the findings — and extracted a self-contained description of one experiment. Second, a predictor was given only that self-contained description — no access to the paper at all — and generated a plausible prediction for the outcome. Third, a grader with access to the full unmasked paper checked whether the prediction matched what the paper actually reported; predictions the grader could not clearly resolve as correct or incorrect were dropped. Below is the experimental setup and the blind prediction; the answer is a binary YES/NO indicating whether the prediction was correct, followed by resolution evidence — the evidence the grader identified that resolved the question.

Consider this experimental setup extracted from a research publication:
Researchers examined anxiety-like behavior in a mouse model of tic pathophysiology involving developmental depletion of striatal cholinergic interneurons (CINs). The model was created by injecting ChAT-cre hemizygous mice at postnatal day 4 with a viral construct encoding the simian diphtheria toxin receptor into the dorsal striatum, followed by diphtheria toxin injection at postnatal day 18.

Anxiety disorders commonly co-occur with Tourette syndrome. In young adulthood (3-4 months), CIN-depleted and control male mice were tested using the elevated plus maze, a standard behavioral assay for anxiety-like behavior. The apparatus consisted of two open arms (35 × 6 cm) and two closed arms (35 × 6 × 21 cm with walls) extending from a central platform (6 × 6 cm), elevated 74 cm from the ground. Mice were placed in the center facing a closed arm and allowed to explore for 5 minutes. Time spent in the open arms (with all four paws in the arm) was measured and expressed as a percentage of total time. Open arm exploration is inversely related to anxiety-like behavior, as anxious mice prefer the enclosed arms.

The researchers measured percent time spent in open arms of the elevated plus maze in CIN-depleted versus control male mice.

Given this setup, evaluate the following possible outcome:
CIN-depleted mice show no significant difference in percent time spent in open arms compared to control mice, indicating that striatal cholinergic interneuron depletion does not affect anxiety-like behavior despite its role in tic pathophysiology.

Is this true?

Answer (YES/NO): YES